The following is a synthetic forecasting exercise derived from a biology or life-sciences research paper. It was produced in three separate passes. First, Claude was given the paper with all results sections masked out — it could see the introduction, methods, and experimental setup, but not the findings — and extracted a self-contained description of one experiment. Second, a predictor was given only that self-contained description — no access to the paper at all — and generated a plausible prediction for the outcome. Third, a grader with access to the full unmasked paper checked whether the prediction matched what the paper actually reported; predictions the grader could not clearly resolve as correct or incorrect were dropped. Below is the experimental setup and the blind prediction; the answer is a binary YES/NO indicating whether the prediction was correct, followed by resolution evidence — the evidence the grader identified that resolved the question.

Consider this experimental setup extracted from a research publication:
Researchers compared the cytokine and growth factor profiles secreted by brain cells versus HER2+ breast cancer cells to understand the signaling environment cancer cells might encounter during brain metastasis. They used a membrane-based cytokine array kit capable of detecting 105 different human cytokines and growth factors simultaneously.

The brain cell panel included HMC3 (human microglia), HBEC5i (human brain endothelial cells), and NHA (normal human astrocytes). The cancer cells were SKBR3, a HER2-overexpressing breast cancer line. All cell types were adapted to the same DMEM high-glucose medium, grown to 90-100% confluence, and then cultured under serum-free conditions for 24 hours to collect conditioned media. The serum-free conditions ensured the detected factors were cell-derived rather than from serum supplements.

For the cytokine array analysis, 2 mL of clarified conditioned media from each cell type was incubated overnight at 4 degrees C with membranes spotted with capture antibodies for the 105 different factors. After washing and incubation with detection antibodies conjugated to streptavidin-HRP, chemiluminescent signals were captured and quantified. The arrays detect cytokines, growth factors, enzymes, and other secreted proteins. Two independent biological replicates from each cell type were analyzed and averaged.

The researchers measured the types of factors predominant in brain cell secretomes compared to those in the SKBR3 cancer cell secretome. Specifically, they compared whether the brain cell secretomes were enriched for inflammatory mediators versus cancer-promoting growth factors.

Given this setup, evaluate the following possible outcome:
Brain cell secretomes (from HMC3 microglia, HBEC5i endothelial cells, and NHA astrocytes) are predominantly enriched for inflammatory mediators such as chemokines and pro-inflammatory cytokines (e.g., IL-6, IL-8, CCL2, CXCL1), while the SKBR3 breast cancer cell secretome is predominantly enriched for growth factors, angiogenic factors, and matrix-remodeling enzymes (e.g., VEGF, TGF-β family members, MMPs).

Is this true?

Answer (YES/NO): NO